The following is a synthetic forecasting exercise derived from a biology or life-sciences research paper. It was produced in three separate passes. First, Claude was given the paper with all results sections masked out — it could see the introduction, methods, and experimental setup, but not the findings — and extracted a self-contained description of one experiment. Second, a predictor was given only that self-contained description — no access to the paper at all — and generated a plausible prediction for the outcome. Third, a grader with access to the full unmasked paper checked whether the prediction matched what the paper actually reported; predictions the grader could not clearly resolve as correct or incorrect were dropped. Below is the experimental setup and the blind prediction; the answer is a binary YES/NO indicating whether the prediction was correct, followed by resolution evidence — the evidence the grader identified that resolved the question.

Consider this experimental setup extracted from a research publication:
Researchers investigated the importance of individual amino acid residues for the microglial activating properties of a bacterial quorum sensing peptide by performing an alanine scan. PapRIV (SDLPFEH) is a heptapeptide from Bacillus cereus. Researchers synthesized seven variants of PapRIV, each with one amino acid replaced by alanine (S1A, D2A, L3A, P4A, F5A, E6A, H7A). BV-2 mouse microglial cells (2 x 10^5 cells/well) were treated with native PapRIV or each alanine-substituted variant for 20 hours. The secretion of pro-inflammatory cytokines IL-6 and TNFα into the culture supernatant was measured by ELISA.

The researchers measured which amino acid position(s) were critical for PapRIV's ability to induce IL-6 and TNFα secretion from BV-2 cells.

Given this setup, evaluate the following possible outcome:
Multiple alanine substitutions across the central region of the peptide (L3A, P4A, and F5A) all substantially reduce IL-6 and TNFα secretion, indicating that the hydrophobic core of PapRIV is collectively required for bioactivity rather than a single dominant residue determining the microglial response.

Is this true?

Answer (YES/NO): NO